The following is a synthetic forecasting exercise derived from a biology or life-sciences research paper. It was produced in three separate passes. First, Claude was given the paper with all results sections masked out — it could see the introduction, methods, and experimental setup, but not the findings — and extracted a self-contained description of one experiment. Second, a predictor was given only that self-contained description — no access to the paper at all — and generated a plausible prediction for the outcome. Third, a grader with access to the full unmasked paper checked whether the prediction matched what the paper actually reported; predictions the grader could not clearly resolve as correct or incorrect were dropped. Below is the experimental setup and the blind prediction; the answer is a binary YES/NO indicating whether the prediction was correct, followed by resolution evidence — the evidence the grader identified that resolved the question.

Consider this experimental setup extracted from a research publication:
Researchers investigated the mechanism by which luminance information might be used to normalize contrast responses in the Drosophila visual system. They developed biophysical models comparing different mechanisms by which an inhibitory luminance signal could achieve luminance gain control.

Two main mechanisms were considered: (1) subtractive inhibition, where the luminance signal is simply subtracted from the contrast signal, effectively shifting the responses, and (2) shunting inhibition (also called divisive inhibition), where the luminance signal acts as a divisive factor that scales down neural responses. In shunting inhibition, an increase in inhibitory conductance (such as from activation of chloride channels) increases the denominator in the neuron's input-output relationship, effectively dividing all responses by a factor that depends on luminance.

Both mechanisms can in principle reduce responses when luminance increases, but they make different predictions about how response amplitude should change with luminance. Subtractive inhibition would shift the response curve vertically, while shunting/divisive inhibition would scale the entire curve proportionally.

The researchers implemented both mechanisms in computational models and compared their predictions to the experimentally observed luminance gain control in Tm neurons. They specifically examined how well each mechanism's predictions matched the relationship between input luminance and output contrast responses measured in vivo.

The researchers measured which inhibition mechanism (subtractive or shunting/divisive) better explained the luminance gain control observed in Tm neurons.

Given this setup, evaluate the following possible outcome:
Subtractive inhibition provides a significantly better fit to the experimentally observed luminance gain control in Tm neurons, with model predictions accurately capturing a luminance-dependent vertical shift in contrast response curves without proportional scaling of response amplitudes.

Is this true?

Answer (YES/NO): NO